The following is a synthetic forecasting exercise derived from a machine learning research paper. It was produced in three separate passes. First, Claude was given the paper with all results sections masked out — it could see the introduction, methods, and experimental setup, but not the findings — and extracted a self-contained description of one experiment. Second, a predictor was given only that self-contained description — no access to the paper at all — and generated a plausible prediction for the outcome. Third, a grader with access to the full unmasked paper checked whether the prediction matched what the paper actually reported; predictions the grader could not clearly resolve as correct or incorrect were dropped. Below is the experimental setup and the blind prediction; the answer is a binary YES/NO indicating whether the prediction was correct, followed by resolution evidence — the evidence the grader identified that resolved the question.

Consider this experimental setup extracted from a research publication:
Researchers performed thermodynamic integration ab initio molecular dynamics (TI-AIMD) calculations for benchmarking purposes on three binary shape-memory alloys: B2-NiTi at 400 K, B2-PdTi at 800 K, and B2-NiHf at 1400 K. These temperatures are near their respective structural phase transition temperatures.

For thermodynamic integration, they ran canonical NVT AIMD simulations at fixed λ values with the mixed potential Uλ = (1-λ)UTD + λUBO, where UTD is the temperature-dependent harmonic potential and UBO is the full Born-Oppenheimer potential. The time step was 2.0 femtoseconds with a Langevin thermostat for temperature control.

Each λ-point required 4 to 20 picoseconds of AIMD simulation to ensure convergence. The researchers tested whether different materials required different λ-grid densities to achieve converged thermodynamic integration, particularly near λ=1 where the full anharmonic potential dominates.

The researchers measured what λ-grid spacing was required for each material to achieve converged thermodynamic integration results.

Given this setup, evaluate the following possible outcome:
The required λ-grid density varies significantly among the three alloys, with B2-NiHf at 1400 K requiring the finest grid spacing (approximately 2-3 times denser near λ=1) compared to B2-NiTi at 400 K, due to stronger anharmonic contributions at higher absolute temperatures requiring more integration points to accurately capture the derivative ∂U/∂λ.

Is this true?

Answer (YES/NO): NO